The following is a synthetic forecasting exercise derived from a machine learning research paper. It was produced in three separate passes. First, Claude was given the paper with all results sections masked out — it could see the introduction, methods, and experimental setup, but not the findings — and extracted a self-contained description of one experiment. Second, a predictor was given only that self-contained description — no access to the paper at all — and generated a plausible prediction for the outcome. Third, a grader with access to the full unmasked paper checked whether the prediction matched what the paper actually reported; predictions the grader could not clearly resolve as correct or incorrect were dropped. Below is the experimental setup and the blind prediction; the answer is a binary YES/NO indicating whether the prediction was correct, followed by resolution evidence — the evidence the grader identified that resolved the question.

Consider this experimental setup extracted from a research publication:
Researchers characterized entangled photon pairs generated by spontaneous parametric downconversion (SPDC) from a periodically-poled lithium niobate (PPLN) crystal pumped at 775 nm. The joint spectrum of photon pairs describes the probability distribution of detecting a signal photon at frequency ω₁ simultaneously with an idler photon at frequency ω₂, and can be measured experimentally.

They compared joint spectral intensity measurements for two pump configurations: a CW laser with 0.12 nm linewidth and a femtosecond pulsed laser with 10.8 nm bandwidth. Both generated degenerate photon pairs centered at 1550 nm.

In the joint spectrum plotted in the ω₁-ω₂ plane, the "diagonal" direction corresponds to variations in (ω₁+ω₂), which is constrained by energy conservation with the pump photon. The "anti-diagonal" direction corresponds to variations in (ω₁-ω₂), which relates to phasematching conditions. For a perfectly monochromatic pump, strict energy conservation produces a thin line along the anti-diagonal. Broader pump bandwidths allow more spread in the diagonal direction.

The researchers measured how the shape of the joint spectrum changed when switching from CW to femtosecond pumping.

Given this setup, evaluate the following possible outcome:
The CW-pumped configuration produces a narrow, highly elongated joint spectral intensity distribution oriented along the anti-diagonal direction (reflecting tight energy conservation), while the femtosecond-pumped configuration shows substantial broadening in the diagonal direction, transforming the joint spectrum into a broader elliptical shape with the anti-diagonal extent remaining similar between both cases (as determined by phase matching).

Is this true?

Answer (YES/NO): YES